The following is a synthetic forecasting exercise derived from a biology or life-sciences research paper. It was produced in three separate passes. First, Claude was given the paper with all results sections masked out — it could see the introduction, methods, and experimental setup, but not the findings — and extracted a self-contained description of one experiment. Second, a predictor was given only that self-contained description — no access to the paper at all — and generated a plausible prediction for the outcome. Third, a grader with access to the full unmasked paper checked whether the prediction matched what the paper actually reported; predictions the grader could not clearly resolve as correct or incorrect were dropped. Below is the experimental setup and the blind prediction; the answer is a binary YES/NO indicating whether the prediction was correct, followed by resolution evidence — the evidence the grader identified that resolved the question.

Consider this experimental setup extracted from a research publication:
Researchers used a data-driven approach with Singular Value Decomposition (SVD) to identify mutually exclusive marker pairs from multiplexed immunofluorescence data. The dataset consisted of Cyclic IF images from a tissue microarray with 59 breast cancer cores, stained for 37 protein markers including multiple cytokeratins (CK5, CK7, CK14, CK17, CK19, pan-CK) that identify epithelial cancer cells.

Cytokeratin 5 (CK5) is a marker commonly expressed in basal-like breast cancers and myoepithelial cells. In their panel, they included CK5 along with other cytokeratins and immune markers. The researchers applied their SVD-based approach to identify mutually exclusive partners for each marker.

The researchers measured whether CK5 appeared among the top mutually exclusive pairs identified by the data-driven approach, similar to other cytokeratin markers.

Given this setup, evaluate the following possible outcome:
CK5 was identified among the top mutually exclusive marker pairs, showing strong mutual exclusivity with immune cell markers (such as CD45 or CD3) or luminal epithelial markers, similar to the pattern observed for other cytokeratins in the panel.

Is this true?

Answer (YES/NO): NO